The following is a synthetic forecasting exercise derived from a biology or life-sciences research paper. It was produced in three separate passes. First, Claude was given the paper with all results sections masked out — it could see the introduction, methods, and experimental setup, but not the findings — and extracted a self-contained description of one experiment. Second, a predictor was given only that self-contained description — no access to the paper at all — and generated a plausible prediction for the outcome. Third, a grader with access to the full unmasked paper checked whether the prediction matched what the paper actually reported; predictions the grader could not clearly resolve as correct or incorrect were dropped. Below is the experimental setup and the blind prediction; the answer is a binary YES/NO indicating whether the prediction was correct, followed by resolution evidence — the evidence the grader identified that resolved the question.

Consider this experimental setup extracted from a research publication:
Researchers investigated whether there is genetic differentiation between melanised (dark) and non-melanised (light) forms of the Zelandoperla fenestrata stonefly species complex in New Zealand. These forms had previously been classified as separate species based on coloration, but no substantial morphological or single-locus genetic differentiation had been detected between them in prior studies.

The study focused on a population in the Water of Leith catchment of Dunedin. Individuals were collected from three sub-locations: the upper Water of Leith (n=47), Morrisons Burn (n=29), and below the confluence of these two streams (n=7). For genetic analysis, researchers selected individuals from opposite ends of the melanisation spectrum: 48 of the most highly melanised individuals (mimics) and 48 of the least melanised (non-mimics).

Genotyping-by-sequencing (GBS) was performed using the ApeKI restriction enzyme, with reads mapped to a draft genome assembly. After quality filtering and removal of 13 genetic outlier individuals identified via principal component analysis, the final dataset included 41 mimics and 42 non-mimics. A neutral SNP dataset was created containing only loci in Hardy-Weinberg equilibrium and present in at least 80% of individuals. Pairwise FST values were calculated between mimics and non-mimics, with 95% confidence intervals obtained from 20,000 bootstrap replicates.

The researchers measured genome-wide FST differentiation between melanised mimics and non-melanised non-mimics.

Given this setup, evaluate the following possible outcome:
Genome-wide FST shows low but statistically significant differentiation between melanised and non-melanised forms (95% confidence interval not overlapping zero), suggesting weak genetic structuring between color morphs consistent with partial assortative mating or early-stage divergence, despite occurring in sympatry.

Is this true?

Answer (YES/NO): NO